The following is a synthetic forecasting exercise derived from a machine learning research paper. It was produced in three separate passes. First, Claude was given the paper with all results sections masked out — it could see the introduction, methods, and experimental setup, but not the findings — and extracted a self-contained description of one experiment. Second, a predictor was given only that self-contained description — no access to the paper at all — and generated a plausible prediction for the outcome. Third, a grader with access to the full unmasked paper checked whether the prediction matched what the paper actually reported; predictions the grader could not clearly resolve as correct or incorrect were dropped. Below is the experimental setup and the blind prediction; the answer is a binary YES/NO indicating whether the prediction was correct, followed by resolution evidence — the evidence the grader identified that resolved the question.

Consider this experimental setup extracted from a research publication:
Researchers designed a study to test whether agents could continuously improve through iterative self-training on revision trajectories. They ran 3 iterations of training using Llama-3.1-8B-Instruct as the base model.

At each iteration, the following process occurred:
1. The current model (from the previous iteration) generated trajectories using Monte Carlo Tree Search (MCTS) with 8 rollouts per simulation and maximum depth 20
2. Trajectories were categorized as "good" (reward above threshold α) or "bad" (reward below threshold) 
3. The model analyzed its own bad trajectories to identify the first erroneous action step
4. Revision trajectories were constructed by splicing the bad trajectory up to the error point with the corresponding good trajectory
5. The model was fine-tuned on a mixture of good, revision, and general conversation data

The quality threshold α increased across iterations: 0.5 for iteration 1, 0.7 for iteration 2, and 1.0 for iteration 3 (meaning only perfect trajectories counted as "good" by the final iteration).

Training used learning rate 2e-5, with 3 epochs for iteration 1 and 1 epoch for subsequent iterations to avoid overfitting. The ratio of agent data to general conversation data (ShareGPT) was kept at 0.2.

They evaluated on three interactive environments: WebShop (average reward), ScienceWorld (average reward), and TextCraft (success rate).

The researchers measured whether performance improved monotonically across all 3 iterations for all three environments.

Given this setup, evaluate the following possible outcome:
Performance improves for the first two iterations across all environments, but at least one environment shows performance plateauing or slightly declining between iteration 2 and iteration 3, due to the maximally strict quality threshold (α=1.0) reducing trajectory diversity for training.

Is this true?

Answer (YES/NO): NO